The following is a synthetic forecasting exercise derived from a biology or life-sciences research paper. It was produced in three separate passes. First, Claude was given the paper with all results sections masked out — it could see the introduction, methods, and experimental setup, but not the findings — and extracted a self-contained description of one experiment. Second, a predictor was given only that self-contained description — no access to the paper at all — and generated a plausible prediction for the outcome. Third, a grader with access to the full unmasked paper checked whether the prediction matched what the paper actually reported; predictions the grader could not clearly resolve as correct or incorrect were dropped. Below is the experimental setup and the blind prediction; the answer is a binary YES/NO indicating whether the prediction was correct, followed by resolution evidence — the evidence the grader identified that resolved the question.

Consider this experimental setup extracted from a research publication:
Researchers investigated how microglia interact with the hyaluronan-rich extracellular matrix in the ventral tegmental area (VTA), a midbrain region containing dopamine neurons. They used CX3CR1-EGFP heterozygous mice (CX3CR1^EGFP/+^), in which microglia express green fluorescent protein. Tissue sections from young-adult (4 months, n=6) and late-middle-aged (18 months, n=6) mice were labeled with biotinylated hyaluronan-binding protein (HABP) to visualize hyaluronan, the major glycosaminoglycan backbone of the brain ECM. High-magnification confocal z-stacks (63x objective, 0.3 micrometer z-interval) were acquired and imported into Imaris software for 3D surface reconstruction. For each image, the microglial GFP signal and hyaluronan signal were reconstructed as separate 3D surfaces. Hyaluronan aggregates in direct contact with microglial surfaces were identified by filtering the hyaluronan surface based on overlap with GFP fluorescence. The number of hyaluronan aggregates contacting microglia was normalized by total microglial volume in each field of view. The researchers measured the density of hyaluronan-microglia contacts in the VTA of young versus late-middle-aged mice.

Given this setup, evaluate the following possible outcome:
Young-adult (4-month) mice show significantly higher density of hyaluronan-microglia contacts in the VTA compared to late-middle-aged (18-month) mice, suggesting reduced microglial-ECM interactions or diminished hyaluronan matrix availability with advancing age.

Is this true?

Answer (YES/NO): NO